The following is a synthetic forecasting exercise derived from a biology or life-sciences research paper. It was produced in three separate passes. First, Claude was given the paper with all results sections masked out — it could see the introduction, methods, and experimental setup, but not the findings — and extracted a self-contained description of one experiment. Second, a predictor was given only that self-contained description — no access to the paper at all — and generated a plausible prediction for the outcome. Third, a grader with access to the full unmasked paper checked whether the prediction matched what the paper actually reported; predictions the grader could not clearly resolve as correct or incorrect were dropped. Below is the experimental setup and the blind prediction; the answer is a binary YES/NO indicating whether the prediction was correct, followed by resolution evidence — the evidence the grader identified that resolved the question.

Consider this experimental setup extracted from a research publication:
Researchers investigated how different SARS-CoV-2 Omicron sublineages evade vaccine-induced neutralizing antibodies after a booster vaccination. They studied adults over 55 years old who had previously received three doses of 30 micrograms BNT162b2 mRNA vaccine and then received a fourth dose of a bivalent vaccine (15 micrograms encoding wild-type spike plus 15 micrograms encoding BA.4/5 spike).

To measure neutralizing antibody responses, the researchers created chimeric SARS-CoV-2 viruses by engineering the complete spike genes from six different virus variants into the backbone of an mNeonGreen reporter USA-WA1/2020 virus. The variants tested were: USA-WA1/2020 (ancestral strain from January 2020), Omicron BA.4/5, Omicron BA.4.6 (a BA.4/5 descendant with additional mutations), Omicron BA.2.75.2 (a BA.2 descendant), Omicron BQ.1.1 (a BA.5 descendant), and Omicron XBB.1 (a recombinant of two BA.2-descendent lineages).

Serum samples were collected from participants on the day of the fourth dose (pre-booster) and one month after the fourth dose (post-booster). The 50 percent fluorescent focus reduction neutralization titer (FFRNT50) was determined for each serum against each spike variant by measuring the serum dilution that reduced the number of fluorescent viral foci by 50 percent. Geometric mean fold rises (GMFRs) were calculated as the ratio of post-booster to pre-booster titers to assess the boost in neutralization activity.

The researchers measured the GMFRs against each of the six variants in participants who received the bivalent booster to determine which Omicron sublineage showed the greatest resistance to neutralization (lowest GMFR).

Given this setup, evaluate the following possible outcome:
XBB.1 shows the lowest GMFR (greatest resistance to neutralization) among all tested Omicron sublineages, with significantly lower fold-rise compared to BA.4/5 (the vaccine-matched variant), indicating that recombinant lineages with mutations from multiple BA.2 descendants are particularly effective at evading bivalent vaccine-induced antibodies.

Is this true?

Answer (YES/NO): YES